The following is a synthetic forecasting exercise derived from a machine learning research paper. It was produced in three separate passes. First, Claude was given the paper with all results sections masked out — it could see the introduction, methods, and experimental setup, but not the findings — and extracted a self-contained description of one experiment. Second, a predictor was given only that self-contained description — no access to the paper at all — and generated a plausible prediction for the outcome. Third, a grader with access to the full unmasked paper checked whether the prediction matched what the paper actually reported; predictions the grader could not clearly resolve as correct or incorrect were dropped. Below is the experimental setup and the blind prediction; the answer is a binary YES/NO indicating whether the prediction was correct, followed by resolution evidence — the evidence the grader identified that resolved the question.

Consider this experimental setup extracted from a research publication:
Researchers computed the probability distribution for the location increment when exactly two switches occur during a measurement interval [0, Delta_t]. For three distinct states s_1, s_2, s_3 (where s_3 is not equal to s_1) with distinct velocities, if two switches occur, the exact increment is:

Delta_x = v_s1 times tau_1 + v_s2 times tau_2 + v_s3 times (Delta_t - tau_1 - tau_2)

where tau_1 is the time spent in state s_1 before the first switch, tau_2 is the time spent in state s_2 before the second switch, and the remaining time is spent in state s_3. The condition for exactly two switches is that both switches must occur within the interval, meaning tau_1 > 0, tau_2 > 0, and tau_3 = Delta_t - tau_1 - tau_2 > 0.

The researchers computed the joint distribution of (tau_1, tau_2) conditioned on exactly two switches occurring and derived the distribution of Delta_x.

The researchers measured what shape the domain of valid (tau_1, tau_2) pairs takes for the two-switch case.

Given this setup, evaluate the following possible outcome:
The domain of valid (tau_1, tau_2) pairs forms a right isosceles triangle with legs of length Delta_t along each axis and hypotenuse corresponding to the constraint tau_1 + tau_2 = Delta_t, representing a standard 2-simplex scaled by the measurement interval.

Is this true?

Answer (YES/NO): YES